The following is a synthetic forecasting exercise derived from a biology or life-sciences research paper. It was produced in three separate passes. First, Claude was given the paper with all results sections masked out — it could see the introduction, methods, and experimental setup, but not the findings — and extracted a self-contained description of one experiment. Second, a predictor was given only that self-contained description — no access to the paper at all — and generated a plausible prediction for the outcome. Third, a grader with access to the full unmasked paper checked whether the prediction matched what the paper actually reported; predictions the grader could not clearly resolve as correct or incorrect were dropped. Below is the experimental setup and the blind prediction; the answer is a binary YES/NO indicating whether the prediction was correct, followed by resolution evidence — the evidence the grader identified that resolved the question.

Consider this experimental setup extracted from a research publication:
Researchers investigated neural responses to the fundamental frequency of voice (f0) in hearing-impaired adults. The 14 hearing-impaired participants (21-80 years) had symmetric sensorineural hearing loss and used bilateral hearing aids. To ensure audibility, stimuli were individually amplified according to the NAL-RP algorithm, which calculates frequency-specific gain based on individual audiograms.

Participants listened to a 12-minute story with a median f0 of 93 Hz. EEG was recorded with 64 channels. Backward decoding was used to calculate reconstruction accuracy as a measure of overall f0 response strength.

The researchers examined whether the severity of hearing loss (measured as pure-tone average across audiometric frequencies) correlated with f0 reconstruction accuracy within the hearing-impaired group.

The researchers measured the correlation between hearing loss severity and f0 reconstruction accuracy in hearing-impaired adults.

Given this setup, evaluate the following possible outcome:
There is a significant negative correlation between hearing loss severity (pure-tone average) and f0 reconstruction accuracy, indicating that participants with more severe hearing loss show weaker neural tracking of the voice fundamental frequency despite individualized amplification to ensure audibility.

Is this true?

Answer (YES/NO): NO